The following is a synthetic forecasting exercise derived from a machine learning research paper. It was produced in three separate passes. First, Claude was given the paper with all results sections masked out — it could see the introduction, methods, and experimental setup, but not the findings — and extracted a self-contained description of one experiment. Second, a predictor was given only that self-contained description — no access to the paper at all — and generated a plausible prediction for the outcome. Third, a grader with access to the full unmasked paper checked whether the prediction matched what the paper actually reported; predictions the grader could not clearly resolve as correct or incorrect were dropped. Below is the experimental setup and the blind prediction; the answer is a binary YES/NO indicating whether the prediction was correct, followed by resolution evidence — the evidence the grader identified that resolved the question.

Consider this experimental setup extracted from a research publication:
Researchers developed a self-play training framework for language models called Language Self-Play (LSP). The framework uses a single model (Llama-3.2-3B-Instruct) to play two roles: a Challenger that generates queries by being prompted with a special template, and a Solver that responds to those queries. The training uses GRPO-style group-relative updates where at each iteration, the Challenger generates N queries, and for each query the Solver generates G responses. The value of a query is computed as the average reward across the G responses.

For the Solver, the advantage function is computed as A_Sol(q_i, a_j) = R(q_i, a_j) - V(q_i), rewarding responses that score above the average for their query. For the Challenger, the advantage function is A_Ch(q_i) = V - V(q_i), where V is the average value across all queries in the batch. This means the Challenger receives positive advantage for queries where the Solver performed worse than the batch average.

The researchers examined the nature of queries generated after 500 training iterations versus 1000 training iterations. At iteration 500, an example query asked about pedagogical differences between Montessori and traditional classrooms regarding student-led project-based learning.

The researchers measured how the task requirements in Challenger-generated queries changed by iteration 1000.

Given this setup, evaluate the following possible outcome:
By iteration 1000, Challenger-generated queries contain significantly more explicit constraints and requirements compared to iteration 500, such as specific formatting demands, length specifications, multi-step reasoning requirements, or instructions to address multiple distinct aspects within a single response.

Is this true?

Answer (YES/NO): YES